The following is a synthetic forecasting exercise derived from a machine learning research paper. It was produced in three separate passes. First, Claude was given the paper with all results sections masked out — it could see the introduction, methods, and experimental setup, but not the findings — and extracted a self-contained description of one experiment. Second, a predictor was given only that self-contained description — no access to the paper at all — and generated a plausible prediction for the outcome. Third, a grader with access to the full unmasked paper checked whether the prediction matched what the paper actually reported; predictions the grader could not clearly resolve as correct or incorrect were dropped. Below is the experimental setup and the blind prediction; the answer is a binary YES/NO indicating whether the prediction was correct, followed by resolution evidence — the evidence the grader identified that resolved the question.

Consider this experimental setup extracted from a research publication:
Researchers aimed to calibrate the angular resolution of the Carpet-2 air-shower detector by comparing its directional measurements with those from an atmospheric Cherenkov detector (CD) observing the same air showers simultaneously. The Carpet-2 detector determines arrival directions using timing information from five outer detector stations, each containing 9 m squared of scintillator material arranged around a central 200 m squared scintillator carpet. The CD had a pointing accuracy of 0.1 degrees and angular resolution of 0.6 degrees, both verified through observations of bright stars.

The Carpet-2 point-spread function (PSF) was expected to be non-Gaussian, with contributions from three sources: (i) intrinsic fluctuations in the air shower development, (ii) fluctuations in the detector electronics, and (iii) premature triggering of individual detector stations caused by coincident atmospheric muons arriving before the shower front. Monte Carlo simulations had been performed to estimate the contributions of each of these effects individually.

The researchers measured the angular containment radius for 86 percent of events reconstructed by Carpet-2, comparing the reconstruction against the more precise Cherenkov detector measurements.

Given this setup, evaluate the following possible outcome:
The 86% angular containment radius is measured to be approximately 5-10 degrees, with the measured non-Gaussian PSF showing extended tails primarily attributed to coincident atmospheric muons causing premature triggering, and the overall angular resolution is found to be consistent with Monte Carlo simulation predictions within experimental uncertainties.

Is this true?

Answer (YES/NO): NO